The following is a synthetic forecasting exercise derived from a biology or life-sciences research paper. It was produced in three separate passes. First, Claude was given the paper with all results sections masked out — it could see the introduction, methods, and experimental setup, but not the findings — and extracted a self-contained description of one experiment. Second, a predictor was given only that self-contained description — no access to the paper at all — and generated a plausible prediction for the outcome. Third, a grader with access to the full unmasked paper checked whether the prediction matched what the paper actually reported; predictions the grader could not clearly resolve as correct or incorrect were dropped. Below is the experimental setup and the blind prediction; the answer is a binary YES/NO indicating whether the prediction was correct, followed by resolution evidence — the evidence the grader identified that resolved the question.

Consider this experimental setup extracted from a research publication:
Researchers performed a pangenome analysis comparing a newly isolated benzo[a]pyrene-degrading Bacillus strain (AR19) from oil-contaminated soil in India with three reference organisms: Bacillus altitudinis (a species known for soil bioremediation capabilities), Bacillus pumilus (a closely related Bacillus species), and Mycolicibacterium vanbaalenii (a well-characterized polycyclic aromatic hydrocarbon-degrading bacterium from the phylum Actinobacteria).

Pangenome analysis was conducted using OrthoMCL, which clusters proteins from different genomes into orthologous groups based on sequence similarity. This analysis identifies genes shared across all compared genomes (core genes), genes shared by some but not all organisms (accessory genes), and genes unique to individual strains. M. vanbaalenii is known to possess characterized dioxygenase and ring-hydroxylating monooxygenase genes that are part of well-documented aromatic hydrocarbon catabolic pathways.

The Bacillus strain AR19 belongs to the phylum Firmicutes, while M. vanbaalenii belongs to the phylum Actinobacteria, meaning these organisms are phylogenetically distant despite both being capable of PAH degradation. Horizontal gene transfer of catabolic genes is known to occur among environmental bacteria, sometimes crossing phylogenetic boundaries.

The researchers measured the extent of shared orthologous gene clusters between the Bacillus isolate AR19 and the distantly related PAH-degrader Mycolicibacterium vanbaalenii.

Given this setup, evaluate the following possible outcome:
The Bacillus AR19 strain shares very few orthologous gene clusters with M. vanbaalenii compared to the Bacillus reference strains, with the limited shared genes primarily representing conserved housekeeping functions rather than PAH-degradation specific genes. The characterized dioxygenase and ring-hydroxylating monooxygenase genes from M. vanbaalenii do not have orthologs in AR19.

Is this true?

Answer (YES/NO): NO